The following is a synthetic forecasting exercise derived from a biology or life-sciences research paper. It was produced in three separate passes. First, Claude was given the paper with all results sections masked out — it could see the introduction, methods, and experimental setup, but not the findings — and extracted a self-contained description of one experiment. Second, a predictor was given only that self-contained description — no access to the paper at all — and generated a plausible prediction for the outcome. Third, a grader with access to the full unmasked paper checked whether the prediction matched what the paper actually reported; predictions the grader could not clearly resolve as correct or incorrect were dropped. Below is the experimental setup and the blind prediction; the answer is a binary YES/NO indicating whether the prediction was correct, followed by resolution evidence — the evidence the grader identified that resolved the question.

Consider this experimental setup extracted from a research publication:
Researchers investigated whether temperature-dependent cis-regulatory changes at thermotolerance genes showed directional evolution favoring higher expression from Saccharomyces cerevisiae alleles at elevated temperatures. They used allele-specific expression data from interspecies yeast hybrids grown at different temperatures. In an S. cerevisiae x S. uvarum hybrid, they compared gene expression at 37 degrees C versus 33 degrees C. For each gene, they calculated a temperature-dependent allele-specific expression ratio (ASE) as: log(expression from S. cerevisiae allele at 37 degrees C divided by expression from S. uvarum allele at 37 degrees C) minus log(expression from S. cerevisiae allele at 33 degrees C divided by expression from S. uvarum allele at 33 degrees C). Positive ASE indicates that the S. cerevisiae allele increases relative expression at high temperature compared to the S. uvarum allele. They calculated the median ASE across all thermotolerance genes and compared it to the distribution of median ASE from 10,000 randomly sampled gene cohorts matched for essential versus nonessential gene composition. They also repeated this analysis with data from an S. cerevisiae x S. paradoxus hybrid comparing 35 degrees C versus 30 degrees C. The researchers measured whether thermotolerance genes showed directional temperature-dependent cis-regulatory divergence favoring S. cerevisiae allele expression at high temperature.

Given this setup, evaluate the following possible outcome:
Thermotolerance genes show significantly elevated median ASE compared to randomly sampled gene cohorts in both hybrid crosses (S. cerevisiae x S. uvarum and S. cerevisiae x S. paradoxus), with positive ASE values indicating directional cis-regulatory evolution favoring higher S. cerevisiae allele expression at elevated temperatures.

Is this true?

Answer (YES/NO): NO